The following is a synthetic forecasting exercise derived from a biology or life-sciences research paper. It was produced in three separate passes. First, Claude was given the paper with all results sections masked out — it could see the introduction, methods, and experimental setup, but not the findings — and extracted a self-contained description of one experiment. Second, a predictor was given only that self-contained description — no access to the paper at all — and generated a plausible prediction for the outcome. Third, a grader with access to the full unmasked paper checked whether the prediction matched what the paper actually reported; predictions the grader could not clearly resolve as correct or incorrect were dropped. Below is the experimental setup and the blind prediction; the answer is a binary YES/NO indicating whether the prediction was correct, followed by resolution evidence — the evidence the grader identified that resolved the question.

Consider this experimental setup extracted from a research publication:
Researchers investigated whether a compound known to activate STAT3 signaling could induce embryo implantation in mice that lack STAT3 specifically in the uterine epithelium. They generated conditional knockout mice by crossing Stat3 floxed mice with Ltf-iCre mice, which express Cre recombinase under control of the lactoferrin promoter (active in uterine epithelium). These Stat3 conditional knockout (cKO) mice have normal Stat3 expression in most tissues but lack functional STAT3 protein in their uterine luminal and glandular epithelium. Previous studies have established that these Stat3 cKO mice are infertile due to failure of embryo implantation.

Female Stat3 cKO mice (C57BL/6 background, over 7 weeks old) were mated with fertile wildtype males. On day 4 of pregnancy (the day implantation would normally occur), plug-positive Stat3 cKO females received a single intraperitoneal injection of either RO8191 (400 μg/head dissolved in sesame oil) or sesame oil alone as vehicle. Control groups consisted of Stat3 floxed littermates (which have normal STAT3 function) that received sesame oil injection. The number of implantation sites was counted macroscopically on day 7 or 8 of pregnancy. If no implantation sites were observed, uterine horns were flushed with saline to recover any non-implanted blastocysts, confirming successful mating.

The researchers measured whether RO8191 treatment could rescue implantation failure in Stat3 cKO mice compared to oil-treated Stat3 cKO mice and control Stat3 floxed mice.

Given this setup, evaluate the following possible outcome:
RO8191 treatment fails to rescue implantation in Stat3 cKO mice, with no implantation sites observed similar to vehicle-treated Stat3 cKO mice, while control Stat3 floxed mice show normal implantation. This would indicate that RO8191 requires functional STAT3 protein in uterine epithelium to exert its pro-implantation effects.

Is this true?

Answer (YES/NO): NO